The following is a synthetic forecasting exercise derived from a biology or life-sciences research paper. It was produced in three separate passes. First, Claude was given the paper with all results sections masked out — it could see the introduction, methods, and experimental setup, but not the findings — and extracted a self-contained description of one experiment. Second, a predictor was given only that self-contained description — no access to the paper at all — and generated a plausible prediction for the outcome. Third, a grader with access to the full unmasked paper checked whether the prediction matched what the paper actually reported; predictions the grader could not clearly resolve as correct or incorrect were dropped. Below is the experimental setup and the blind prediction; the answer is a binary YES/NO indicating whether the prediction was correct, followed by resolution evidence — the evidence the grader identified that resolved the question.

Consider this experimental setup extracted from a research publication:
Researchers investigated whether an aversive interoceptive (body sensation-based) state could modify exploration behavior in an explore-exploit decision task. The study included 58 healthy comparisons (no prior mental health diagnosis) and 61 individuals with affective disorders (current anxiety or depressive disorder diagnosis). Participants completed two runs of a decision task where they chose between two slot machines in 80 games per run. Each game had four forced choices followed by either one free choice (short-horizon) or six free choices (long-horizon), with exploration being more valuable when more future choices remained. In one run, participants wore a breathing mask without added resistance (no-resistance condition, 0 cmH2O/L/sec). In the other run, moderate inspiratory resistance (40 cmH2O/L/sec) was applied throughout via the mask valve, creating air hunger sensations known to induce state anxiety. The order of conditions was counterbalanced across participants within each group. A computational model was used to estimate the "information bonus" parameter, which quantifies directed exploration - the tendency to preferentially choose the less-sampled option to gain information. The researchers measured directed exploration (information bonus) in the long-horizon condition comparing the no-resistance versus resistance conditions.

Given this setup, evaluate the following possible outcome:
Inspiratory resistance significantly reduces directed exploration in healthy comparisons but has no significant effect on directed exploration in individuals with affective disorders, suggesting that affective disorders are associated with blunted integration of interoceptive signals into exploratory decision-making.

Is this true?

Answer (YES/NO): NO